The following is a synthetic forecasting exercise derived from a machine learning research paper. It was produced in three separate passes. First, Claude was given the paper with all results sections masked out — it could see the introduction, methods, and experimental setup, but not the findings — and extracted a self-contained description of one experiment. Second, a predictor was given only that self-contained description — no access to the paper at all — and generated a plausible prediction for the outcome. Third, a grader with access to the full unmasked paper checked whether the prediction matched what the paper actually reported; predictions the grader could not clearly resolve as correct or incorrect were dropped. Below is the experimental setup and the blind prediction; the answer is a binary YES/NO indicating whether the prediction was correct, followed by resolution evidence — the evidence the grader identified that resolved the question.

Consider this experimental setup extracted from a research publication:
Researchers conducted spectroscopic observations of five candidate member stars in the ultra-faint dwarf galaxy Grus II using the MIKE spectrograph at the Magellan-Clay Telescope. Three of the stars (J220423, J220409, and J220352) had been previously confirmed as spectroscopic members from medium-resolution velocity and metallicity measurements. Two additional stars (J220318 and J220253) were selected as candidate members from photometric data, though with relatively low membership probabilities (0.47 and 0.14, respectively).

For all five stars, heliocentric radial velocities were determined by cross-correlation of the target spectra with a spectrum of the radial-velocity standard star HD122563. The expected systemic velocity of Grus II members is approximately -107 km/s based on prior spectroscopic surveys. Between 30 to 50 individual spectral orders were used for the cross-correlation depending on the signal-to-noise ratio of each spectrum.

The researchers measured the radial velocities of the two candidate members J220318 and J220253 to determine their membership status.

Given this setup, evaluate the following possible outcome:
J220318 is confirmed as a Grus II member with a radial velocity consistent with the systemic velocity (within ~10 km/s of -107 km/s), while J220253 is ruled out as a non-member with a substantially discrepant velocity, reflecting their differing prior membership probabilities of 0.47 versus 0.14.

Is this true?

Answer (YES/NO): NO